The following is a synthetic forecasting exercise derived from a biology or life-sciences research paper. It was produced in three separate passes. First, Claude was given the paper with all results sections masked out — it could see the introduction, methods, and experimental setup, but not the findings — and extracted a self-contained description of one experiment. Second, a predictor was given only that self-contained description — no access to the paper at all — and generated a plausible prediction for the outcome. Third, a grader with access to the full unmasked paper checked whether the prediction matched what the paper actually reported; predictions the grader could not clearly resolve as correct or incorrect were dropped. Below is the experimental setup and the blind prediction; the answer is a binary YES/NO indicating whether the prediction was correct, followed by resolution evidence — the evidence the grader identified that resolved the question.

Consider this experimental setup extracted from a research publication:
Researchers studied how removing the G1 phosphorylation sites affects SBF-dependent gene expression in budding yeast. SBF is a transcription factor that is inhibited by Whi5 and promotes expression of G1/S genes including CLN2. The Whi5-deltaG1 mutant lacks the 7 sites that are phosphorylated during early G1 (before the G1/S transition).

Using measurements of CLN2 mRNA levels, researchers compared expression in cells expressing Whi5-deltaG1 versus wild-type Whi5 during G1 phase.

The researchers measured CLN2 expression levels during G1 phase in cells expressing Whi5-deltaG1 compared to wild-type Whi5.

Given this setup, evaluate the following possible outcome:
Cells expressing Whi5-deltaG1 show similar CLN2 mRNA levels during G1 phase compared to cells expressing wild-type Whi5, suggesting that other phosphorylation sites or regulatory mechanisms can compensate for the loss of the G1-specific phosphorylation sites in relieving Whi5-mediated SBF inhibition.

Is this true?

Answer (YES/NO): YES